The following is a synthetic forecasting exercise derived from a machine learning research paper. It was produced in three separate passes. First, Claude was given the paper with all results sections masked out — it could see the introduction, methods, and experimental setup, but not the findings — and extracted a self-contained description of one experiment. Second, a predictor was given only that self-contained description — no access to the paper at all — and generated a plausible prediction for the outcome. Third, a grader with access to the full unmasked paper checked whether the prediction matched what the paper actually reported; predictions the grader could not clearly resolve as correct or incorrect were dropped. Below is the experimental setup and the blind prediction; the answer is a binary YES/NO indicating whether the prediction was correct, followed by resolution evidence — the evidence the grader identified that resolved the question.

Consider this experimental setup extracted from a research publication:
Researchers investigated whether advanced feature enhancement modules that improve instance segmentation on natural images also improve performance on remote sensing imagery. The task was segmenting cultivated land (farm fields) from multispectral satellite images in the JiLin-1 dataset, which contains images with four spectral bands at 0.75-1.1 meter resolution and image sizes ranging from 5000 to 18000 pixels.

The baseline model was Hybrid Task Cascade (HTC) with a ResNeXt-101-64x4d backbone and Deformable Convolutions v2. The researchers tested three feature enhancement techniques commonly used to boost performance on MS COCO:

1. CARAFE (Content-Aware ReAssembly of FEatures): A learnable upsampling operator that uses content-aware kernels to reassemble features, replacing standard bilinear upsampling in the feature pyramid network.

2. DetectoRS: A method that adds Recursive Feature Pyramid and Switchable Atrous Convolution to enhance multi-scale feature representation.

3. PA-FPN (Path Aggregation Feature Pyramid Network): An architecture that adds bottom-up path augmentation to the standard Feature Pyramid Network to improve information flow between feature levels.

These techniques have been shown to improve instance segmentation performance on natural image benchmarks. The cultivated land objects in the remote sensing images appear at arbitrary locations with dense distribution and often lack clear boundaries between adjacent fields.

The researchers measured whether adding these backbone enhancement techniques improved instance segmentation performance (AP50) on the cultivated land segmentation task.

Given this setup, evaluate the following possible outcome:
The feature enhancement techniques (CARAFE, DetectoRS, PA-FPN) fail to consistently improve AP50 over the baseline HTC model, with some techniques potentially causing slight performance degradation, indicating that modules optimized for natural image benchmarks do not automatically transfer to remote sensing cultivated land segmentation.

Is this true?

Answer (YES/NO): YES